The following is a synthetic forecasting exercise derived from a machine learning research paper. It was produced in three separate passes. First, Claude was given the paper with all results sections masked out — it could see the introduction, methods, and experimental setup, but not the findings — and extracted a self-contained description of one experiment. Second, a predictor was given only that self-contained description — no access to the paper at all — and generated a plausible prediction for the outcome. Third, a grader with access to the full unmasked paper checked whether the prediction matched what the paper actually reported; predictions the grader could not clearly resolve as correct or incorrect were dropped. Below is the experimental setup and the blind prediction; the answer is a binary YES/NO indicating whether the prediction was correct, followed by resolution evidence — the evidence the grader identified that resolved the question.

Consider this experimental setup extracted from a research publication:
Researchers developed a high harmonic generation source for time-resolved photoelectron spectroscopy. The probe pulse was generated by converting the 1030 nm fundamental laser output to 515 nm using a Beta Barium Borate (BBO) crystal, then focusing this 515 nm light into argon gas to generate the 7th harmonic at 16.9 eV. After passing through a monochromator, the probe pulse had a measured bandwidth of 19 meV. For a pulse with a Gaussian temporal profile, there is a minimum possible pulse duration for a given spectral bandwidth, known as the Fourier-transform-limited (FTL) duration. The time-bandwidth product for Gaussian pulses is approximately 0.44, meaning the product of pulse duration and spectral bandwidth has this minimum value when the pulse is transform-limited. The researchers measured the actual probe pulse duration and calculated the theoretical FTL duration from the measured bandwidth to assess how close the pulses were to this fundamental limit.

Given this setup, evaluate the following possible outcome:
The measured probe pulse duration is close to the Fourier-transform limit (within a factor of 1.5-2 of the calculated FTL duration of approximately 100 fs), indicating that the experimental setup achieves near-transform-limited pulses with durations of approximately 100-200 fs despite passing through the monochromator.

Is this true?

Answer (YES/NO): YES